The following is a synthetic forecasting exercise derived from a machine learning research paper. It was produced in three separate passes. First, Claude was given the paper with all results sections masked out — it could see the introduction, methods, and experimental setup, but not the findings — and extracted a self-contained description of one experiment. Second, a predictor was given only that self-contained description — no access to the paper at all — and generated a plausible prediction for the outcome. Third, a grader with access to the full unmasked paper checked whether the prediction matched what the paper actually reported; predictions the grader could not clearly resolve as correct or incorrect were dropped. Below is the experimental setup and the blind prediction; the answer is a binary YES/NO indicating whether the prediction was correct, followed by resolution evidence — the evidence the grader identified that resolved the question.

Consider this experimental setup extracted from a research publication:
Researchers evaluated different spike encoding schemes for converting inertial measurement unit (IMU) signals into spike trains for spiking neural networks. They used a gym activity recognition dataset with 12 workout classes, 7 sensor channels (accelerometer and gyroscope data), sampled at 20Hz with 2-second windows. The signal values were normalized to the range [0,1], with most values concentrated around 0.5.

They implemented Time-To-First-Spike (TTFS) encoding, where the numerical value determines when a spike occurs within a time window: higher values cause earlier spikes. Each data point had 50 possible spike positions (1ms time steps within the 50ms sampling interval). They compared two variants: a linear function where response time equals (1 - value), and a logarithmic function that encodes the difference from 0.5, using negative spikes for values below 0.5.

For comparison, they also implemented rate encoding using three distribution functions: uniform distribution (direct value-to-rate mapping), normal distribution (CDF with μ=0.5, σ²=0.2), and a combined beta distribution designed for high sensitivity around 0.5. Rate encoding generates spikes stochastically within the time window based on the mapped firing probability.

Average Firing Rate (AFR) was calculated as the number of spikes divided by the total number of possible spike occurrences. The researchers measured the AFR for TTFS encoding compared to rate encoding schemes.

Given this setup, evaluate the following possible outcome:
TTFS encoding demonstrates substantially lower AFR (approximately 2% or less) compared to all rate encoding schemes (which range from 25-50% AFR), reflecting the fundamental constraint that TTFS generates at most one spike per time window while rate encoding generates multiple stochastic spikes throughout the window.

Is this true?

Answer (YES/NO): YES